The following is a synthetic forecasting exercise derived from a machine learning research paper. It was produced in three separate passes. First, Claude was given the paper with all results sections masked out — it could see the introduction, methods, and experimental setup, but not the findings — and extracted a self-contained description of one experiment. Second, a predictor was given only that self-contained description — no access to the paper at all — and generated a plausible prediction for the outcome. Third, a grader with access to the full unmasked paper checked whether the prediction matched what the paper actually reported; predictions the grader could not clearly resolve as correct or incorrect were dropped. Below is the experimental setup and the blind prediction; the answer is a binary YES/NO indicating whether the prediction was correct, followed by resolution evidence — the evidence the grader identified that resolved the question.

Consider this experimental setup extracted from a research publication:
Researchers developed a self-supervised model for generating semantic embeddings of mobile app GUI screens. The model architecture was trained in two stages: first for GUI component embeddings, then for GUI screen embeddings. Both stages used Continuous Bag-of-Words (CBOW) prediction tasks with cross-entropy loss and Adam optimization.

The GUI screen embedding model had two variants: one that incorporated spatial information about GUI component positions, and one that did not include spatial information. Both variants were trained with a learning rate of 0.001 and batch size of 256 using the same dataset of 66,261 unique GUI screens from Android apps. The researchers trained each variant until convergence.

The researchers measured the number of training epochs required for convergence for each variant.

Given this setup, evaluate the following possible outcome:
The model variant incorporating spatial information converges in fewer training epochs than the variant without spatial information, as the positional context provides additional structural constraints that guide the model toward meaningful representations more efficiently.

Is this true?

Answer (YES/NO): NO